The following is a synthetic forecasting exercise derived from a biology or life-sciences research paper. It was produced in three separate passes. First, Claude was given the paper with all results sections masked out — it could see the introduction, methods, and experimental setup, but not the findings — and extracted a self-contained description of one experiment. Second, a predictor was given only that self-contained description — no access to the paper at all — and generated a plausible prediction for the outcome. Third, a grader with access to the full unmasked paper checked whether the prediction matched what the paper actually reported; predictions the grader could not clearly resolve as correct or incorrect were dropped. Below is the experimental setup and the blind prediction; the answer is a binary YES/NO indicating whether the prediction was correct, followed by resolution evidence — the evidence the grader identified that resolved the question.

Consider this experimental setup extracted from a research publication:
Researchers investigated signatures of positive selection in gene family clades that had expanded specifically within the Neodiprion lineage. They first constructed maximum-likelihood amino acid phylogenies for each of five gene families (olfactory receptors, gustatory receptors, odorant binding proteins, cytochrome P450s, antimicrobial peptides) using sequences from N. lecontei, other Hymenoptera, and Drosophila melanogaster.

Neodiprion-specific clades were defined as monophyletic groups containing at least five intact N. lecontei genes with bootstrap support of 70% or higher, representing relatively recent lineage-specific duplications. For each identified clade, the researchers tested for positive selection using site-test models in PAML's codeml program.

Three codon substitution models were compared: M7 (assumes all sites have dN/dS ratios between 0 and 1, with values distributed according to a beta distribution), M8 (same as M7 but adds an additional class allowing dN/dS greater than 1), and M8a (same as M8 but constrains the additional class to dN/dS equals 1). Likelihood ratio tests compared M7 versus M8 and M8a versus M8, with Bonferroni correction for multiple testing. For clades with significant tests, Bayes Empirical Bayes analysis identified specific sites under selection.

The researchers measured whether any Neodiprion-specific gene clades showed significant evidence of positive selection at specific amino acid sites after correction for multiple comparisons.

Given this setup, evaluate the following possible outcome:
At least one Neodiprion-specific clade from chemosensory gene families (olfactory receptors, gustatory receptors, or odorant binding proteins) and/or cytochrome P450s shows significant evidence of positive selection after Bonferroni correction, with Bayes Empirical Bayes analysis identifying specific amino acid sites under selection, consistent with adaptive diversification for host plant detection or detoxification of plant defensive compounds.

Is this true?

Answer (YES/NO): YES